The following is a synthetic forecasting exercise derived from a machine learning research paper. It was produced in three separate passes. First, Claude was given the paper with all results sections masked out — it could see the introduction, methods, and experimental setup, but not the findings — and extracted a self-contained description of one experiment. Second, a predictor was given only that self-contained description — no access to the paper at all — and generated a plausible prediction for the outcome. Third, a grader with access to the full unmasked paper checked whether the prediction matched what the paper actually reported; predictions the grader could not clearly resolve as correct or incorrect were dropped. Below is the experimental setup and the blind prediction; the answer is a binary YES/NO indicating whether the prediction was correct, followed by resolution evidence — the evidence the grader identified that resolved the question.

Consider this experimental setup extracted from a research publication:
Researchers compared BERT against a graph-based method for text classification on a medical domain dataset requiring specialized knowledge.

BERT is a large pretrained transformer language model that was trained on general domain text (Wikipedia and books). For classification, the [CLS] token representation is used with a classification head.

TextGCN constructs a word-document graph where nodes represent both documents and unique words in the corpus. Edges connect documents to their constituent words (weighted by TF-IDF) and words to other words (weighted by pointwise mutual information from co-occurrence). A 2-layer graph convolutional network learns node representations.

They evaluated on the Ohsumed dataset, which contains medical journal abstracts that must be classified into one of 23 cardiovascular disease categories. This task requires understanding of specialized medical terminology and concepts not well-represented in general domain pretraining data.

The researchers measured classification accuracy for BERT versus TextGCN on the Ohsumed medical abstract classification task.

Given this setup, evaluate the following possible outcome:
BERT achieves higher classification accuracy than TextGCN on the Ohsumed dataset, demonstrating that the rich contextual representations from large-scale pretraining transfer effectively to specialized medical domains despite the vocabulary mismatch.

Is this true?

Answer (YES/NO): NO